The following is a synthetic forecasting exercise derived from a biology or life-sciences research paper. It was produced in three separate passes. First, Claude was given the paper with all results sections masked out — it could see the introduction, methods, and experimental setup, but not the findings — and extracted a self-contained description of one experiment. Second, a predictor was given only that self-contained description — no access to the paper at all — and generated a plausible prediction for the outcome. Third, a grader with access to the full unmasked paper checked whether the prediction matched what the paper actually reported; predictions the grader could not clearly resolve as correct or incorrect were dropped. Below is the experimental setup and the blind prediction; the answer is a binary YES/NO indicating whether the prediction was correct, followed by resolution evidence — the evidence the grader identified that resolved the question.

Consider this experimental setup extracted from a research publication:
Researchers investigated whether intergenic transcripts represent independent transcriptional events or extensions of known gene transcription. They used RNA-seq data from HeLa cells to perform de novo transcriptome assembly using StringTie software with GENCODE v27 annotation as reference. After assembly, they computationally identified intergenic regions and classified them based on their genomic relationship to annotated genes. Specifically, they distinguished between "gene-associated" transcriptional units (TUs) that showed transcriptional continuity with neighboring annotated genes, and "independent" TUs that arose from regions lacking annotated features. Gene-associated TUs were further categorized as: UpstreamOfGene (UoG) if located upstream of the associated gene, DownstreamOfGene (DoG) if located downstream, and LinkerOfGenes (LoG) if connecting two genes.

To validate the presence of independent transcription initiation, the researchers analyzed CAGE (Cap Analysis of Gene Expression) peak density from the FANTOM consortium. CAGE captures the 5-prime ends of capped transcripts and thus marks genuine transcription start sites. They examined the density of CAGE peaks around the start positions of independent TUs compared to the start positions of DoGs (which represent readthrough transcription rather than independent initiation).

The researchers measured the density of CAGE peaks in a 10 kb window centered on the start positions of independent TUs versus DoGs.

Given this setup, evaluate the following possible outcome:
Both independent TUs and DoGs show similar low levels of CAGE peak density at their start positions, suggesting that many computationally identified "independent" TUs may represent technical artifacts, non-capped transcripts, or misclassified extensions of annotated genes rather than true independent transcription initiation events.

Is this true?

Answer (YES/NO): NO